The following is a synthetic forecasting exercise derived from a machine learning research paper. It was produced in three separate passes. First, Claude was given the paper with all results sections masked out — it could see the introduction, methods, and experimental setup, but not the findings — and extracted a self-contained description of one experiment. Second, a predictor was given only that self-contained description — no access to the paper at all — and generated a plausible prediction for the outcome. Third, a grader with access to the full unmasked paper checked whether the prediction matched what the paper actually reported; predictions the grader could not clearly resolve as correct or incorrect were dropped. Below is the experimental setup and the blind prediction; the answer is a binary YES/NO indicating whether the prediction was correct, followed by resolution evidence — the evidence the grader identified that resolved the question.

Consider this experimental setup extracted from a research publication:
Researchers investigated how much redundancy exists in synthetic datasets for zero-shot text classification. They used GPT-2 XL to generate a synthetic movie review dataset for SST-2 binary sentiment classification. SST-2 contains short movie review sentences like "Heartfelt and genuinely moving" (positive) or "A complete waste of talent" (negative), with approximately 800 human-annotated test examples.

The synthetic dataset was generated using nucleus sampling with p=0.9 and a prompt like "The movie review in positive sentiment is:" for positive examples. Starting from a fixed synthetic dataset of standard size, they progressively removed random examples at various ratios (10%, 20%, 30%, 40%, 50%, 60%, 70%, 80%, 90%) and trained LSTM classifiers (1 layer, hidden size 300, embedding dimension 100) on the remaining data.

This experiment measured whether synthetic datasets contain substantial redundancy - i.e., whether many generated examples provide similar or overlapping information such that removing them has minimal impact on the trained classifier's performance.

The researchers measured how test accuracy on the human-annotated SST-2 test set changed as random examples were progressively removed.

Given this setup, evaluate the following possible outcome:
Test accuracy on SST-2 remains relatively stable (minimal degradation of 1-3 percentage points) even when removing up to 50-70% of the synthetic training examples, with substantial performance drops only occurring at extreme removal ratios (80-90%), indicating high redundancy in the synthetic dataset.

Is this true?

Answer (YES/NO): NO